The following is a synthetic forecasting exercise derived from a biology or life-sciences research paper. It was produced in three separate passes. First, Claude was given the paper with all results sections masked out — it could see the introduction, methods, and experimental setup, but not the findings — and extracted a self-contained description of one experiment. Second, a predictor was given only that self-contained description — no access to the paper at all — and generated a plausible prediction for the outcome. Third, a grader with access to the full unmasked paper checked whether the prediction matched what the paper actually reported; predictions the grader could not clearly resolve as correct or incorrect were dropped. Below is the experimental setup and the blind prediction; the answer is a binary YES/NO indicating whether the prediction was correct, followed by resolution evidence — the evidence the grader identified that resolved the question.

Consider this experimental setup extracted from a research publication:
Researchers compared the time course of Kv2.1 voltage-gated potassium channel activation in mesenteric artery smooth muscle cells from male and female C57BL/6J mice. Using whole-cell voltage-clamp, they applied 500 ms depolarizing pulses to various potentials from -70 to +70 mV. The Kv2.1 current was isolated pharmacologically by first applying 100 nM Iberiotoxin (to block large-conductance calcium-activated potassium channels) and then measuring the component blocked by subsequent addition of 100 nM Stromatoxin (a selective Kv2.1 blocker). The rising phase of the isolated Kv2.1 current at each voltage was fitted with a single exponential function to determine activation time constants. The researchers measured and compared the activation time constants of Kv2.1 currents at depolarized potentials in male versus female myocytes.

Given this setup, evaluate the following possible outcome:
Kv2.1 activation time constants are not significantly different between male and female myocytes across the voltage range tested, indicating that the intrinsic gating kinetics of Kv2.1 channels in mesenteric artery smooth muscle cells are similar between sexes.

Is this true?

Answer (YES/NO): NO